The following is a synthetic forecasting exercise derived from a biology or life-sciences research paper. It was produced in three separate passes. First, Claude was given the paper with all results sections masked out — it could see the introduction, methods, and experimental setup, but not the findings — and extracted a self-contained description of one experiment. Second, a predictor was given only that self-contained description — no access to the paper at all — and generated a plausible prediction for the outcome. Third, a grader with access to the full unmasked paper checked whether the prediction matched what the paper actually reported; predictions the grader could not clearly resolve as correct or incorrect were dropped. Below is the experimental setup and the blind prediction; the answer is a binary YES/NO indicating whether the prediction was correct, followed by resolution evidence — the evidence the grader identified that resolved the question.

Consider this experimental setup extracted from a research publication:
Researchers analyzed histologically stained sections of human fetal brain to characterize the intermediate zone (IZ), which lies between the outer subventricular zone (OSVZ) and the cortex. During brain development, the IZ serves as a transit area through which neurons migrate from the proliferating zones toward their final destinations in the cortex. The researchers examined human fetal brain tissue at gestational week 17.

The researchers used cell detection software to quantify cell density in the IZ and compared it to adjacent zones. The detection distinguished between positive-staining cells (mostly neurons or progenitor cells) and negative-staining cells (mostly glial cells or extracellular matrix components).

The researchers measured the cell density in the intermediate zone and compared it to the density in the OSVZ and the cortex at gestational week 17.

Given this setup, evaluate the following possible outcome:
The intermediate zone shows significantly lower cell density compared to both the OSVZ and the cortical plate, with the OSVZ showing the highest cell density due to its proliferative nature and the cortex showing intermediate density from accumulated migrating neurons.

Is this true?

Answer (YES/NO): NO